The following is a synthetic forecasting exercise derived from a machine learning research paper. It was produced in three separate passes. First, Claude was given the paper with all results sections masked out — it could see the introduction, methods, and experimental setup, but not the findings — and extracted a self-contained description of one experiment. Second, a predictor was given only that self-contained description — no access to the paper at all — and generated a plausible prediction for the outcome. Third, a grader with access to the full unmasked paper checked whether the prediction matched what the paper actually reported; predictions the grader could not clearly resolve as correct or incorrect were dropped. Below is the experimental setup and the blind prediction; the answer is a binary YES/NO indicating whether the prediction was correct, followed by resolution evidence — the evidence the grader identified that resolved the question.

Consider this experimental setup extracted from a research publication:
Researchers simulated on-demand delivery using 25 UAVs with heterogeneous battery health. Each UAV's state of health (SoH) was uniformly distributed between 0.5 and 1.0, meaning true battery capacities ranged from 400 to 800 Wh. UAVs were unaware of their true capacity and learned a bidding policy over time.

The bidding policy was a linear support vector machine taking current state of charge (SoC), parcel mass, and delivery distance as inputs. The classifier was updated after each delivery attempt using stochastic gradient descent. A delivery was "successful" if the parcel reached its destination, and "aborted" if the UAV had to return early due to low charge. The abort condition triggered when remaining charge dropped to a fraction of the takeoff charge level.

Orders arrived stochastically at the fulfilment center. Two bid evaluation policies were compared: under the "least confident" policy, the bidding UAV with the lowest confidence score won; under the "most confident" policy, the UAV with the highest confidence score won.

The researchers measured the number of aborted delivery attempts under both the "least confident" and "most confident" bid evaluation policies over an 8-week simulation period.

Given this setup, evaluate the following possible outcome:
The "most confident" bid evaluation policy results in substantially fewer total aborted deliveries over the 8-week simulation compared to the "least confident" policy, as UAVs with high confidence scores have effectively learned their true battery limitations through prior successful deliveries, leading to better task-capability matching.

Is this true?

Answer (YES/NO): NO